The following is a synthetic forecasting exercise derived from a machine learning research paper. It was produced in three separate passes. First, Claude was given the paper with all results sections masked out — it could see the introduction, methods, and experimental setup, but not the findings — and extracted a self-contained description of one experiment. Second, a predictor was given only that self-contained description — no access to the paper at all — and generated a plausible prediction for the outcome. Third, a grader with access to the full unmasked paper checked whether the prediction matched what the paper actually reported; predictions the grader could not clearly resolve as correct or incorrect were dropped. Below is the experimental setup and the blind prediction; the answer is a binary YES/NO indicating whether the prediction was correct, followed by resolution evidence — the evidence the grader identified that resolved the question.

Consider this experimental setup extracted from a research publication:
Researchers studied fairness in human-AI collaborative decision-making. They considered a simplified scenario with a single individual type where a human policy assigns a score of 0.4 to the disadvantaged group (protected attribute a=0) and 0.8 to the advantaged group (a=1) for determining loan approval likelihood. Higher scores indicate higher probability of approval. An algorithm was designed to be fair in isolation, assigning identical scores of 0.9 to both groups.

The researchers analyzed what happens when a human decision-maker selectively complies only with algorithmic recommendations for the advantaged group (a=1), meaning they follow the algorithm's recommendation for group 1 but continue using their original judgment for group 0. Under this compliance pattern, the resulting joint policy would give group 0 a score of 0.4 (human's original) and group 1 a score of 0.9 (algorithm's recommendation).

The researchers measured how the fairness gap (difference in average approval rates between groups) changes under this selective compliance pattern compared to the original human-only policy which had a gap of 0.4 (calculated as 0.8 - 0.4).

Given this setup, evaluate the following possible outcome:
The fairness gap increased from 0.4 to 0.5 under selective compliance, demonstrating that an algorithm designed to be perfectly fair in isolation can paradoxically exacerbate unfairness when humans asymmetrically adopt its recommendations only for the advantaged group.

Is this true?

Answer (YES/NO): YES